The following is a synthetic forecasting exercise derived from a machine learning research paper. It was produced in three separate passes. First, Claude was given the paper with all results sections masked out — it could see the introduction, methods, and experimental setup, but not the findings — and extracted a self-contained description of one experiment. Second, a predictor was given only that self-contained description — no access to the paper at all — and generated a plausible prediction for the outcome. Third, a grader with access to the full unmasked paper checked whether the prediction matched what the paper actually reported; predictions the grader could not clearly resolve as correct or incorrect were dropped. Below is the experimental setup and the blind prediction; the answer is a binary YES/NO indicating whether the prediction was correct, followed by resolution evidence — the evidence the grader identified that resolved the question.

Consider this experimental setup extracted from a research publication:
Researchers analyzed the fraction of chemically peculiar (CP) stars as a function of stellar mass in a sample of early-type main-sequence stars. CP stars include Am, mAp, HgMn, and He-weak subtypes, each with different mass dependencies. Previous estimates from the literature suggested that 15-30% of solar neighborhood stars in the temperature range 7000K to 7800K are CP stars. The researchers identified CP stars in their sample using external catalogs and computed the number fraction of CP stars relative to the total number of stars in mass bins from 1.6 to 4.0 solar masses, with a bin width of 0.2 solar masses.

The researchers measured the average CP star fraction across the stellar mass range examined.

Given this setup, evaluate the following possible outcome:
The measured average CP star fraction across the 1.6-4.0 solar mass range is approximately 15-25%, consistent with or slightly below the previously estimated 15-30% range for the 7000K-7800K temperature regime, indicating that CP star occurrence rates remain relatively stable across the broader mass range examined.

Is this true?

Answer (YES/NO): NO